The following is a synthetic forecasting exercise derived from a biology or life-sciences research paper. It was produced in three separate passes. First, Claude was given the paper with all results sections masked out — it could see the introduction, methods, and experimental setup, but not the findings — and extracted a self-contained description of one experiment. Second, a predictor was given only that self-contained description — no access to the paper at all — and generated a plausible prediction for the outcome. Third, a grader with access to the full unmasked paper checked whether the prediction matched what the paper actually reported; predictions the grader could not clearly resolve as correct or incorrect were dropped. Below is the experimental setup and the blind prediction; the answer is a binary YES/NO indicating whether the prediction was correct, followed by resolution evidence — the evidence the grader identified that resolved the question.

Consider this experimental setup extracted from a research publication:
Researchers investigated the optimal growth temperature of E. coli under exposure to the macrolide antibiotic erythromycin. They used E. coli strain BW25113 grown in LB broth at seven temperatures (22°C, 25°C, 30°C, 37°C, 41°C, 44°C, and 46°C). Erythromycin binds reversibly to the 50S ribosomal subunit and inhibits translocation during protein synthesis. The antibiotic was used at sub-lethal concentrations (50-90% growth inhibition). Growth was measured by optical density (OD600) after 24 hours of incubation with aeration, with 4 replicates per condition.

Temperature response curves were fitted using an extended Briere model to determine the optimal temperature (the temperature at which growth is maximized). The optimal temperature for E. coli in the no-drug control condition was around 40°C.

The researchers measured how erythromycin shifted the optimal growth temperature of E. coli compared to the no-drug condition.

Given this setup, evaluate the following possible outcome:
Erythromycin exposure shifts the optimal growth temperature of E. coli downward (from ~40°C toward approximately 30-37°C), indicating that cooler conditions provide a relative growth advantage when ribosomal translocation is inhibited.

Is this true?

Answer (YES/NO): NO